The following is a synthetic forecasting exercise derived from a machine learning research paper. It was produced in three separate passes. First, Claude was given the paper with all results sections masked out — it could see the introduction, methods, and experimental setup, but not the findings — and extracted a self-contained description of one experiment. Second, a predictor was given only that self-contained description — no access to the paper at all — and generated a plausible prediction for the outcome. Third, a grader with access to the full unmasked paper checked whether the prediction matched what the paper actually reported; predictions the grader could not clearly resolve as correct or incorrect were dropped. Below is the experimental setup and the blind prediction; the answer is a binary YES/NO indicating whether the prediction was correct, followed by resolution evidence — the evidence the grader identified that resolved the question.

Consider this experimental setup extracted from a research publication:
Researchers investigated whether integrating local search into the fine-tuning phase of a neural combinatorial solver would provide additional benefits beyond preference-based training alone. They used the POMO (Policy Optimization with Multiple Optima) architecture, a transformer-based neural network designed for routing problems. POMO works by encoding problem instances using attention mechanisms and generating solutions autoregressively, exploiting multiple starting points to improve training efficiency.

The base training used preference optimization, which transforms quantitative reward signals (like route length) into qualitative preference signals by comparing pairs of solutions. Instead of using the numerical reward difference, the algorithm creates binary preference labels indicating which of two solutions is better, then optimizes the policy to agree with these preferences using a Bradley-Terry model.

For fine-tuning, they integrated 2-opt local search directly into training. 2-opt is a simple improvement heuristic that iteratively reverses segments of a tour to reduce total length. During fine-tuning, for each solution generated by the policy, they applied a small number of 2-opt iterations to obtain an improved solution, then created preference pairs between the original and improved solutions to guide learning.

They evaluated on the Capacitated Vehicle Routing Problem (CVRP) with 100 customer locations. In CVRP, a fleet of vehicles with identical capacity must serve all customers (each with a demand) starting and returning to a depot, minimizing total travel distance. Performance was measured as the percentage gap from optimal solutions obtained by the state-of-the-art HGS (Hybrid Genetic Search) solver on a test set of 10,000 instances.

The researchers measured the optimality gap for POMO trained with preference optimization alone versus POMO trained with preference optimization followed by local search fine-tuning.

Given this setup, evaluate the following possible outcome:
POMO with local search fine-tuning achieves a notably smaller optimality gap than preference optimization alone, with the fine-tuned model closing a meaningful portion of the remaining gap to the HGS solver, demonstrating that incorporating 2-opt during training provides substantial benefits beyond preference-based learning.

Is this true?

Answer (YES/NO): NO